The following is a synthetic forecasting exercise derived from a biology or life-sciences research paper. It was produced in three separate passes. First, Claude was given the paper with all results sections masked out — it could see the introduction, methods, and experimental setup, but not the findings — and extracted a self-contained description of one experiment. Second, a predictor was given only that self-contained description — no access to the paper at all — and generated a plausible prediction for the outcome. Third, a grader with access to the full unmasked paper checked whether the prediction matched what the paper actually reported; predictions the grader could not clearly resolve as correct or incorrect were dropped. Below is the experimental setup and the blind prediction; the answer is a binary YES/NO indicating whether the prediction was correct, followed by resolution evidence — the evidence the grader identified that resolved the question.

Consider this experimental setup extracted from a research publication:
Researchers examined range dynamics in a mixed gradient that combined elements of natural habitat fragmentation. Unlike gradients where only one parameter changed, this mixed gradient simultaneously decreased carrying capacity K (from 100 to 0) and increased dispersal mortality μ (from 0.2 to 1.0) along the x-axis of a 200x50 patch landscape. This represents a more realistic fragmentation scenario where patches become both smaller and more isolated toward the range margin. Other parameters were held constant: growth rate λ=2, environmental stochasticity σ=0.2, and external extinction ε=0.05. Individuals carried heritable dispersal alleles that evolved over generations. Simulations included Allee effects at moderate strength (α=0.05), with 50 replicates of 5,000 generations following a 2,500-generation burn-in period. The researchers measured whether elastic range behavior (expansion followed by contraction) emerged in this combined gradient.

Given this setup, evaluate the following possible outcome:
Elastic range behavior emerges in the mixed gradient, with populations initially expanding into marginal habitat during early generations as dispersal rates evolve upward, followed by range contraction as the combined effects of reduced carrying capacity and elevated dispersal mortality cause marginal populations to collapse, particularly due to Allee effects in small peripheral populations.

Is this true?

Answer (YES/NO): YES